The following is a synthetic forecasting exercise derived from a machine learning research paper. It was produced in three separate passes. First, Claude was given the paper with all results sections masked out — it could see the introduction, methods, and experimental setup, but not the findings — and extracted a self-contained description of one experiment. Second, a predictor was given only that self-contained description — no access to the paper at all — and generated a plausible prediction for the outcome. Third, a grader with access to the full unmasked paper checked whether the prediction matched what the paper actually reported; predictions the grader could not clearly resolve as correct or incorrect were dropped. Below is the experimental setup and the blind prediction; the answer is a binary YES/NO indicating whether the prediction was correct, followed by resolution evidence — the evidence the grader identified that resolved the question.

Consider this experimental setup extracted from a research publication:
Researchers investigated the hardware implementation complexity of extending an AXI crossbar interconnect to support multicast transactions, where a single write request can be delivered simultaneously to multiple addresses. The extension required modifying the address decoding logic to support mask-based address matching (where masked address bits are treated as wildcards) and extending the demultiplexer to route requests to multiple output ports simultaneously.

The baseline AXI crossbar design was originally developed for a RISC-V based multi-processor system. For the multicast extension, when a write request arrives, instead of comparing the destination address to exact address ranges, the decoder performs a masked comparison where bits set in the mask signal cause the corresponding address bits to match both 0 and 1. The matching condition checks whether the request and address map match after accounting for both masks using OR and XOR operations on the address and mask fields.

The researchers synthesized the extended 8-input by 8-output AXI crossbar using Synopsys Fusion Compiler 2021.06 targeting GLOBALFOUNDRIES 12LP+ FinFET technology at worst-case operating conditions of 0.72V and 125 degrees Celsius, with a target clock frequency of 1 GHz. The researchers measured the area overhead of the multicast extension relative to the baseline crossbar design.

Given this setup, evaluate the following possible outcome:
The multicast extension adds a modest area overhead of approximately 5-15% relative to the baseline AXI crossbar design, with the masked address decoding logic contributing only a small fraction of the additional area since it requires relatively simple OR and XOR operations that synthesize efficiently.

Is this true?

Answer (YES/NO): YES